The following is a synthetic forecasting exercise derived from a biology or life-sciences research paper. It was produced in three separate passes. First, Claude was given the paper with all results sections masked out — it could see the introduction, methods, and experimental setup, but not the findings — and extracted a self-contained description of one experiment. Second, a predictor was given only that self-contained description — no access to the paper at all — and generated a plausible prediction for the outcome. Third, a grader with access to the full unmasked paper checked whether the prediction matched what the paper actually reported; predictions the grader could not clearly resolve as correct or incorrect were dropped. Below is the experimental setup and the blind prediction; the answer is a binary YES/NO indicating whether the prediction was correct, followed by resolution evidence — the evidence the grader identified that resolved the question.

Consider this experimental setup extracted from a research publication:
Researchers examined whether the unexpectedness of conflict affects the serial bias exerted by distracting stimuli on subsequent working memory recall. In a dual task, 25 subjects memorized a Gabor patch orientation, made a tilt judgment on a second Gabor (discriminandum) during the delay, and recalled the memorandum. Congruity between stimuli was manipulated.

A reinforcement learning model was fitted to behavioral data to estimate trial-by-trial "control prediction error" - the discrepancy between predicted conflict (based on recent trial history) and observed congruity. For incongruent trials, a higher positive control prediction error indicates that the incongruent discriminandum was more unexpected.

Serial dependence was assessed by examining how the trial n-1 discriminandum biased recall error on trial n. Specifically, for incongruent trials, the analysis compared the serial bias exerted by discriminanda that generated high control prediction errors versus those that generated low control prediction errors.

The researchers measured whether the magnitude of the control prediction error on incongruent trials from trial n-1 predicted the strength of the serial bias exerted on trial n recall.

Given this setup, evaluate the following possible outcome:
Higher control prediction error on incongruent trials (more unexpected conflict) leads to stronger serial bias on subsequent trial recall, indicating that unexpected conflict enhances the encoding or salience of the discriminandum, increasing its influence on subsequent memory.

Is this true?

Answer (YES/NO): NO